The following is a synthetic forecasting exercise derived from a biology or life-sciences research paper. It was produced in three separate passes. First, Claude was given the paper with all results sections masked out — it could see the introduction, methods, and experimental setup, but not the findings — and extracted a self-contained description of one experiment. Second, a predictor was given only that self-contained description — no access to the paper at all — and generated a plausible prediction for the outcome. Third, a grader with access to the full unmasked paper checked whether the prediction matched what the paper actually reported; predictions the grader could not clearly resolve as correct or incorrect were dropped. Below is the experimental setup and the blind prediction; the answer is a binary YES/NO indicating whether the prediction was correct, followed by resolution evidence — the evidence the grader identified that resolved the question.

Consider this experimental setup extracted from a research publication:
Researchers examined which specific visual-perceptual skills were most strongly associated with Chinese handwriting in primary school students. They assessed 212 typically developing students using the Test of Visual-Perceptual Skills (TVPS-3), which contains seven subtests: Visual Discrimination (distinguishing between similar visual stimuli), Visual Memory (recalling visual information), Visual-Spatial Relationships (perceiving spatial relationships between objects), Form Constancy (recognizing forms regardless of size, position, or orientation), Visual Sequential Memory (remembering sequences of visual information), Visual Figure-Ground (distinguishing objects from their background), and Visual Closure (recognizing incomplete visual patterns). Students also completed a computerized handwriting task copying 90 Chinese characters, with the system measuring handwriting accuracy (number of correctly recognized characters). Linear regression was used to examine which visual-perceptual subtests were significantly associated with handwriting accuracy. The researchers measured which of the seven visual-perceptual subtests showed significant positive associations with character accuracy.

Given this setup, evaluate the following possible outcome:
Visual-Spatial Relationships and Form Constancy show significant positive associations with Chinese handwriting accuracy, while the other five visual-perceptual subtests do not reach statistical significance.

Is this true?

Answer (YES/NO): NO